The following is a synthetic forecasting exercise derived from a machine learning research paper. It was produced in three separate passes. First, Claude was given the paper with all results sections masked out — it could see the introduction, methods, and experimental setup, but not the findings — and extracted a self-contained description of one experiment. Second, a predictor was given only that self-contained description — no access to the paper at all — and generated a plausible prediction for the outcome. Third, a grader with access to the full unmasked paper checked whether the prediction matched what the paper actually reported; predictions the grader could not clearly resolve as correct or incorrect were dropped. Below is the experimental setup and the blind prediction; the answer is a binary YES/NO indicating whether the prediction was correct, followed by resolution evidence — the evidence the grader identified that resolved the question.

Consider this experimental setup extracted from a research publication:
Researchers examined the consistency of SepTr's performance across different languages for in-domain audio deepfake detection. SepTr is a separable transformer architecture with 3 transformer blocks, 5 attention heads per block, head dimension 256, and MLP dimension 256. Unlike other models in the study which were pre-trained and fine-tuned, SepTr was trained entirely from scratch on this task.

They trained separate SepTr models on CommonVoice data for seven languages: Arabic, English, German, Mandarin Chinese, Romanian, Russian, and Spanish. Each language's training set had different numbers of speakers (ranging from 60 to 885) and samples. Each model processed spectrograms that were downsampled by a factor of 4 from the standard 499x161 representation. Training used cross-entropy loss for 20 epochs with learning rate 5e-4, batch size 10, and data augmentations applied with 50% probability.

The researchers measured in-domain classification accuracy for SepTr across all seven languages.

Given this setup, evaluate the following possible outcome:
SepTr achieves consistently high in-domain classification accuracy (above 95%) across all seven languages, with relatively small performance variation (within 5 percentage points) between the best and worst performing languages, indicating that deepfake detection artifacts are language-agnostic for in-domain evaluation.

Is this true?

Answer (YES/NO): NO